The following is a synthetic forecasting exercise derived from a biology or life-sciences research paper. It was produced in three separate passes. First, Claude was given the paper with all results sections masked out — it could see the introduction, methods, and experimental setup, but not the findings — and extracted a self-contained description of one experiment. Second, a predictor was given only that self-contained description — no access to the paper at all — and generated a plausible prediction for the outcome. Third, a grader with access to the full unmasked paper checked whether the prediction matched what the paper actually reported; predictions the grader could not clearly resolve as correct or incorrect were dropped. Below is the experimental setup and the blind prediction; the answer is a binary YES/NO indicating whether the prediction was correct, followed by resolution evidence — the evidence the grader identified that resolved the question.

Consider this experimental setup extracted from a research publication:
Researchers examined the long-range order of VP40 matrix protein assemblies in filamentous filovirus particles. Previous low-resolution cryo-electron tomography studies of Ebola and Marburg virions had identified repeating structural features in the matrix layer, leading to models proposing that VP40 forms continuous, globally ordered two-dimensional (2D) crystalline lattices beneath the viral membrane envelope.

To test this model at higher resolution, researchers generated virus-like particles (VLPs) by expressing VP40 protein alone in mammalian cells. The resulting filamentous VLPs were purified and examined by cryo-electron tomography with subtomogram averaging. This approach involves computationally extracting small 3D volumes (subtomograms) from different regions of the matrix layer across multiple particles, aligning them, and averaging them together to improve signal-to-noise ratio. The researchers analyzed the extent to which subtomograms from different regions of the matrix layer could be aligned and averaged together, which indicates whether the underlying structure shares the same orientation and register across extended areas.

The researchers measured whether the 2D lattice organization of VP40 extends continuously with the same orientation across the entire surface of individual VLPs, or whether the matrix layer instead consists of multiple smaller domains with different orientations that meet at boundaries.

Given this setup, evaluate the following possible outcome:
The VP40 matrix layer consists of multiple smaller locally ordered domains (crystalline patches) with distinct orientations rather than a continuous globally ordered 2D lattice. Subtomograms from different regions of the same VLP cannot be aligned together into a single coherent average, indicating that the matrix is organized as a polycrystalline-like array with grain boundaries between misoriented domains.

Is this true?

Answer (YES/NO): YES